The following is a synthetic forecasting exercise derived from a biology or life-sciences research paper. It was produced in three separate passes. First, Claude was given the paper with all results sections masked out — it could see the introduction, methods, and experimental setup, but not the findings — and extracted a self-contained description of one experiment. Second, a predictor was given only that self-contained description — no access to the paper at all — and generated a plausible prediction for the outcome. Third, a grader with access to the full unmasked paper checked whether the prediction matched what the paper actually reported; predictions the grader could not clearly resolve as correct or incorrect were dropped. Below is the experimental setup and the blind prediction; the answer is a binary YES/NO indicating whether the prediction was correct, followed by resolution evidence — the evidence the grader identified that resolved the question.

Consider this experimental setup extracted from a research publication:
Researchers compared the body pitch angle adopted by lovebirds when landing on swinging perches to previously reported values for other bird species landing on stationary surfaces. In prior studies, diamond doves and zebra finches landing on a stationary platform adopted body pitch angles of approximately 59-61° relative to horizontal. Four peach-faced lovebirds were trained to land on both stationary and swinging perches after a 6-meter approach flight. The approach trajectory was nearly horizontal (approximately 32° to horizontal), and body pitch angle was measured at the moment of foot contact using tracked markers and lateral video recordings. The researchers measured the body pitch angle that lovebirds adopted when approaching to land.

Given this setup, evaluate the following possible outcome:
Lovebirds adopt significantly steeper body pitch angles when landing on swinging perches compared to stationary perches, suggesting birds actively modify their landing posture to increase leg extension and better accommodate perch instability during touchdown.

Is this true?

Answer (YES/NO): NO